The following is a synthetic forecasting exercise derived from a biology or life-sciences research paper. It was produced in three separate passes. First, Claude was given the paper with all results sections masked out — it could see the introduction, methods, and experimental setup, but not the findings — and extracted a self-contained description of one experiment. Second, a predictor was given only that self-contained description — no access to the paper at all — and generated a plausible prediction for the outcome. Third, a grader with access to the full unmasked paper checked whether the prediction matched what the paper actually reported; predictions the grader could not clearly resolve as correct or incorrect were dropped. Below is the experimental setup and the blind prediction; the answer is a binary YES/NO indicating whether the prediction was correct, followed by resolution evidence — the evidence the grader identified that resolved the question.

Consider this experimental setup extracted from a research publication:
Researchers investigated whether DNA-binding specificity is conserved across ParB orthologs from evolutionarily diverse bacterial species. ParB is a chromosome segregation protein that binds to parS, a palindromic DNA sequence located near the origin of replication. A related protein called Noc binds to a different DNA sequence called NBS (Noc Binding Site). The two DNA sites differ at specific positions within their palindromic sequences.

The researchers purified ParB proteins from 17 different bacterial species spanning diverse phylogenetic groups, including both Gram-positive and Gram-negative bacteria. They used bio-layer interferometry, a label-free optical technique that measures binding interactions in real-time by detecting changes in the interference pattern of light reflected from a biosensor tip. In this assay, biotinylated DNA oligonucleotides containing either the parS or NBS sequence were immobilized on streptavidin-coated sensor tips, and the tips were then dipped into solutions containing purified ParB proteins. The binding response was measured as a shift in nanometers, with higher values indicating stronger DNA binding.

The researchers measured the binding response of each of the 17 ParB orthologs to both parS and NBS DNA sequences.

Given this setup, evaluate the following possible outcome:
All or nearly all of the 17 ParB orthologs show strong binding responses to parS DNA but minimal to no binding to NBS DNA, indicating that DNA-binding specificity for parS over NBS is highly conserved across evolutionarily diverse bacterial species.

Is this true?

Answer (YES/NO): YES